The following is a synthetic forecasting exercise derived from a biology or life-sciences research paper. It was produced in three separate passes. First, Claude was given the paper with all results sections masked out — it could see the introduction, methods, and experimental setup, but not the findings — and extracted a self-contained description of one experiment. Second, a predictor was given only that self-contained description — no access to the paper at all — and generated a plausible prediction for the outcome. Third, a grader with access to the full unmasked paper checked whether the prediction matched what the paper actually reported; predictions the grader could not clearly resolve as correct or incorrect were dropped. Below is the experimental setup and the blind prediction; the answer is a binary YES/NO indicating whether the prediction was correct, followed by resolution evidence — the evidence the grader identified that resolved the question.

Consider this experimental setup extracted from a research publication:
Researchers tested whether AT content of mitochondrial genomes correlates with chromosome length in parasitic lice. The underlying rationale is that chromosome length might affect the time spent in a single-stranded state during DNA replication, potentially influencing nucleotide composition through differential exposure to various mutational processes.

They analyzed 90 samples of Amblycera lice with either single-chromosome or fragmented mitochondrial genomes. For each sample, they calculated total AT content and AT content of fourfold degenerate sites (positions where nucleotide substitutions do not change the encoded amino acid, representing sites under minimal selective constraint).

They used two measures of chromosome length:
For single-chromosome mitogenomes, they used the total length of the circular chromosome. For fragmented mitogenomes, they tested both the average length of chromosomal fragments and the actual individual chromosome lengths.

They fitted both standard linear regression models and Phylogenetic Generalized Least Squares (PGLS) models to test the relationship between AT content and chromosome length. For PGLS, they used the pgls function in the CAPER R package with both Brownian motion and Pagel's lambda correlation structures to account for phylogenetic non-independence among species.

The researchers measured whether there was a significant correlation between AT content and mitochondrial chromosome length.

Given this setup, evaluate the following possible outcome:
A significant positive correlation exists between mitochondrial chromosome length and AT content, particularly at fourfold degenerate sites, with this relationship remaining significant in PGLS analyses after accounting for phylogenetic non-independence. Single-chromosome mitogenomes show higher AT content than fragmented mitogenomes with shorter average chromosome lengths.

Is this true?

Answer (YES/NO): NO